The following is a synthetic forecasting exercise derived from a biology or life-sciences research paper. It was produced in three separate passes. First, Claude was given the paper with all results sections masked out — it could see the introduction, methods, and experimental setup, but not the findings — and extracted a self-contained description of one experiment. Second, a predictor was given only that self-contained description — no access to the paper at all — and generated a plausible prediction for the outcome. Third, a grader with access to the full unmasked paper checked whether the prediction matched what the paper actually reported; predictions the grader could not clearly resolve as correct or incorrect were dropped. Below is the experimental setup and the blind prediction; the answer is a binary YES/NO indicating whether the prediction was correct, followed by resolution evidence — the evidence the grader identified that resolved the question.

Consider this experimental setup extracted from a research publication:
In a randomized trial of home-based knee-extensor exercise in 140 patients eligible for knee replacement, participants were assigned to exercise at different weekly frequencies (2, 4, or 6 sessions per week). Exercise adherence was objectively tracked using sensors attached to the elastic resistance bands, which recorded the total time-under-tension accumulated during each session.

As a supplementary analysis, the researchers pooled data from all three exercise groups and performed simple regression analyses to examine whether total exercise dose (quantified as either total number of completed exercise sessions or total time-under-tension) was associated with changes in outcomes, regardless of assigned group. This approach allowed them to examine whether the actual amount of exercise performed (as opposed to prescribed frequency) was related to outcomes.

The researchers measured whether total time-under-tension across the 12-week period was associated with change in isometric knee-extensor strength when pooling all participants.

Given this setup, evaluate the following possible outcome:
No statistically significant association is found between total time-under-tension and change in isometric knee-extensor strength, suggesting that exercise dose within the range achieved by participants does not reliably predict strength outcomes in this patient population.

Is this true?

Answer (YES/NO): YES